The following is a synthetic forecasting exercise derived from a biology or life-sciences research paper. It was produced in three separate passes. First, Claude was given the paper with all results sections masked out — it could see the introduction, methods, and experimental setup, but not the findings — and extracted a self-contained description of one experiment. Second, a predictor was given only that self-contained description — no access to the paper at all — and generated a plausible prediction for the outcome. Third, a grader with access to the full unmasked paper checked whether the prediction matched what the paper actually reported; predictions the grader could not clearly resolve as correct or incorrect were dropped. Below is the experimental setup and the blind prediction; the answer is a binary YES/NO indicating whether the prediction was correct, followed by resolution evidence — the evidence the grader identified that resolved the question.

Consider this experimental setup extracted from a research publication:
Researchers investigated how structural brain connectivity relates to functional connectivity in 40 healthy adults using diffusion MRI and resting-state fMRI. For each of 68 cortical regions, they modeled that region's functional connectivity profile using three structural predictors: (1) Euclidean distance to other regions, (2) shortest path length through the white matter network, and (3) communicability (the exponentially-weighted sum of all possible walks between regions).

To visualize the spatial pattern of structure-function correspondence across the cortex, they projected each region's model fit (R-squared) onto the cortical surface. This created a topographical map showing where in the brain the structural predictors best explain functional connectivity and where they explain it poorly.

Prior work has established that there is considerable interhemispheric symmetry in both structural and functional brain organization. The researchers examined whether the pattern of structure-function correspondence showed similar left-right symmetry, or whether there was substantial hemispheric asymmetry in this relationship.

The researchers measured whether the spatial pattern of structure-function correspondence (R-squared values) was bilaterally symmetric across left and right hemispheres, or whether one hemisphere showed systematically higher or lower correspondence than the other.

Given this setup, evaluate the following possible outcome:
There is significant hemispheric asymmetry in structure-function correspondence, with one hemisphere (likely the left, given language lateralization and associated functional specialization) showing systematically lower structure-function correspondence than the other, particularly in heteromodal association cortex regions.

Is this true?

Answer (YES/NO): NO